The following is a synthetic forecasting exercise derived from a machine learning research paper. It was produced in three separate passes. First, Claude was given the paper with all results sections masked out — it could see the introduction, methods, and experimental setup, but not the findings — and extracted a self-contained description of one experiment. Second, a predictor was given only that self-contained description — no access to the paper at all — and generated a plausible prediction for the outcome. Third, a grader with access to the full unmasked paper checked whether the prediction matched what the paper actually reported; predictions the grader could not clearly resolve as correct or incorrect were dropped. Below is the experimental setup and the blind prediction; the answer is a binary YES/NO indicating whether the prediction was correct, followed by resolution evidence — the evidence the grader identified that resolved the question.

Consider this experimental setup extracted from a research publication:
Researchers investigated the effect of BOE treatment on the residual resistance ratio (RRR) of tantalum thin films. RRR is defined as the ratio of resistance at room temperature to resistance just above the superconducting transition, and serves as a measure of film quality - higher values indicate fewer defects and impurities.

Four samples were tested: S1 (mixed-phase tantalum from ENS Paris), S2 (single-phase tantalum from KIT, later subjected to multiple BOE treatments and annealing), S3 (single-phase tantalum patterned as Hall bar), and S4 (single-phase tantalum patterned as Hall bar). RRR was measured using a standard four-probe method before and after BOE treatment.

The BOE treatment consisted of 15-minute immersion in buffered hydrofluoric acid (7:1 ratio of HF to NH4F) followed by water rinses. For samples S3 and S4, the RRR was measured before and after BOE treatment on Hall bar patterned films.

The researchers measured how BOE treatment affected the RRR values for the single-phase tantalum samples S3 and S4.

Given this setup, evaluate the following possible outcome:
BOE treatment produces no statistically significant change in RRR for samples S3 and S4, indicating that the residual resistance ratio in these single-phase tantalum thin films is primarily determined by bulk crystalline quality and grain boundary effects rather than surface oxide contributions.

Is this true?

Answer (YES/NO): NO